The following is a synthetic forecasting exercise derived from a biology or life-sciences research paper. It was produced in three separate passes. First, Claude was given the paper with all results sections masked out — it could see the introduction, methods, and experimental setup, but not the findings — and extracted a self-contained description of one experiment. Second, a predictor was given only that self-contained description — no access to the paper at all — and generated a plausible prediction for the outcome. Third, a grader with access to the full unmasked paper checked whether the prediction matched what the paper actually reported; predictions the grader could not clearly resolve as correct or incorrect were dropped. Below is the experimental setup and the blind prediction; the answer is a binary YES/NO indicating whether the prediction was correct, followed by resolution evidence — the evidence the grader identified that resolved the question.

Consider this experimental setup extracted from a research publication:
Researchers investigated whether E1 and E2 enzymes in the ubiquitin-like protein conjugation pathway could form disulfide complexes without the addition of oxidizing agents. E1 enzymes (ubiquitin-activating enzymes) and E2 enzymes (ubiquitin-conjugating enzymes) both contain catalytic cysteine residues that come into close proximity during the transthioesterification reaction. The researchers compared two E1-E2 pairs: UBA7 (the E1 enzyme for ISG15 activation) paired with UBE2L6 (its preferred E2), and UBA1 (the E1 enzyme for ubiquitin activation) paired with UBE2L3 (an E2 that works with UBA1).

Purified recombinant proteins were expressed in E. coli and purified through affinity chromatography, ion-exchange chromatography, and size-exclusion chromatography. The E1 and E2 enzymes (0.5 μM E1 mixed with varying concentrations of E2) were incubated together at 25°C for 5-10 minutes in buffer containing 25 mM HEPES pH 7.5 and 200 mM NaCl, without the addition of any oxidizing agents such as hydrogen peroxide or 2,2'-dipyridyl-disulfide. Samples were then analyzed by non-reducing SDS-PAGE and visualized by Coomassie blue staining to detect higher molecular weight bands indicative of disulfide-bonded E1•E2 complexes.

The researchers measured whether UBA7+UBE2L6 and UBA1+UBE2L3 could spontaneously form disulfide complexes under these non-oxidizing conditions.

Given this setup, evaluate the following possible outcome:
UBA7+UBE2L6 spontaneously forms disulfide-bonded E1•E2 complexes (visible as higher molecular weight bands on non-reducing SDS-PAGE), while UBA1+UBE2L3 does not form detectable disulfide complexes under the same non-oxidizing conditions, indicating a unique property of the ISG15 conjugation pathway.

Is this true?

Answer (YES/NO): YES